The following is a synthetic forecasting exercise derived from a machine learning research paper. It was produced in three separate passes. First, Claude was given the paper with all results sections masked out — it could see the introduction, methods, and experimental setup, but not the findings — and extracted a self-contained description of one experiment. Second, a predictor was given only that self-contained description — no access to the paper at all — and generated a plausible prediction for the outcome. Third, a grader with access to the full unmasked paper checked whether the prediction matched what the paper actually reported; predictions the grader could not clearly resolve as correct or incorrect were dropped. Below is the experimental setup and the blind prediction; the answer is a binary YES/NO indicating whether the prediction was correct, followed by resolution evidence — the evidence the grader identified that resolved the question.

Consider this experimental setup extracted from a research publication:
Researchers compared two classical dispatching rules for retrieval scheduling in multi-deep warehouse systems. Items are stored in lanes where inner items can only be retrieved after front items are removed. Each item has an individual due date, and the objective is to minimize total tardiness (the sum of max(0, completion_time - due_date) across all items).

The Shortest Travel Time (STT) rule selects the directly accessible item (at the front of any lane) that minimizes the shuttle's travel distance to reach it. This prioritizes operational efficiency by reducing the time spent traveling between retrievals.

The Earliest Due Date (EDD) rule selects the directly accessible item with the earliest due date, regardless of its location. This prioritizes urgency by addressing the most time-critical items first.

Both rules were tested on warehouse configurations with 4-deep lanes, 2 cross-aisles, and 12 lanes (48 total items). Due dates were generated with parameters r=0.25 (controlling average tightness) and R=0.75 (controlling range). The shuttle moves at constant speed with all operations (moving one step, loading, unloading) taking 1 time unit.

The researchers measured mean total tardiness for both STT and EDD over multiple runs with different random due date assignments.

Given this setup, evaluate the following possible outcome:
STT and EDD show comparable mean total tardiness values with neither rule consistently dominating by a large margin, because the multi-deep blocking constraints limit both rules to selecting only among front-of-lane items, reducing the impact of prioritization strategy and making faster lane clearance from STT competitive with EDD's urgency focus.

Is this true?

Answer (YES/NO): NO